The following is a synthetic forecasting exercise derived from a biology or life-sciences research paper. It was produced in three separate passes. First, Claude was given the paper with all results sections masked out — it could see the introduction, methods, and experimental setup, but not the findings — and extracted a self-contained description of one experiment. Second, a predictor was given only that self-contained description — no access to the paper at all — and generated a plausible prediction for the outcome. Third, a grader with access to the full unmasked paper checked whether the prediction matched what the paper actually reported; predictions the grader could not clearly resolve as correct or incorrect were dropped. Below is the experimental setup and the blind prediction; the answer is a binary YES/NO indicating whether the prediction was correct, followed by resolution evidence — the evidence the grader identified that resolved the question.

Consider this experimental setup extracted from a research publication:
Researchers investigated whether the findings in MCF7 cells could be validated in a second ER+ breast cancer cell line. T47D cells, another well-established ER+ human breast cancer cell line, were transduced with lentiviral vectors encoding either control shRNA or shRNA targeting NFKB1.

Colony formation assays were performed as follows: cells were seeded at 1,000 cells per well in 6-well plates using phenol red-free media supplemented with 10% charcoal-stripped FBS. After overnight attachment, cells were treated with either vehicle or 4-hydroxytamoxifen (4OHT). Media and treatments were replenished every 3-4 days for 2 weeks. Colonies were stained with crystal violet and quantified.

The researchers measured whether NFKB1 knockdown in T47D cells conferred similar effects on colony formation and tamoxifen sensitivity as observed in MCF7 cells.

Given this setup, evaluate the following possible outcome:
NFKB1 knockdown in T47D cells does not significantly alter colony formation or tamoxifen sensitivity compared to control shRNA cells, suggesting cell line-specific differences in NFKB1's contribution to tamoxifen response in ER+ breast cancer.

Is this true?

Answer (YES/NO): NO